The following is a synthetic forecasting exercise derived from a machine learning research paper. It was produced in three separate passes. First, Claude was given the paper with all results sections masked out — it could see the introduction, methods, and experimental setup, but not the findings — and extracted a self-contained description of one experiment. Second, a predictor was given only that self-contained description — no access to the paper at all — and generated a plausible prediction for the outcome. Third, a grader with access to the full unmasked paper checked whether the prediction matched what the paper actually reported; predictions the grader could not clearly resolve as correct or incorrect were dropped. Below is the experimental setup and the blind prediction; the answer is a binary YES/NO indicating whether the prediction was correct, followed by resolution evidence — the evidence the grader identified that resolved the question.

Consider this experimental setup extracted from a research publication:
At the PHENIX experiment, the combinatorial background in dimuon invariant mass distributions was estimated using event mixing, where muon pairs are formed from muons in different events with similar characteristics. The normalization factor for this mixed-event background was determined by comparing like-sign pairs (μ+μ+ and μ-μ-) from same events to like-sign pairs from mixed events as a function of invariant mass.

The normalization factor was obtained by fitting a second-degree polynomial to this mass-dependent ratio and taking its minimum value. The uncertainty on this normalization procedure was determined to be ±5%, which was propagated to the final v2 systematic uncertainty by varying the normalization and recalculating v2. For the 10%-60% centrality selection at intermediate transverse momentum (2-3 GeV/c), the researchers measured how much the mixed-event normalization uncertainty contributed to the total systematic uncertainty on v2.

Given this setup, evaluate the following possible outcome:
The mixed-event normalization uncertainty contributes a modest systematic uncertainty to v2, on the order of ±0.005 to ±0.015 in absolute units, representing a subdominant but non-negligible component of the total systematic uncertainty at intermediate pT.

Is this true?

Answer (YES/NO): NO